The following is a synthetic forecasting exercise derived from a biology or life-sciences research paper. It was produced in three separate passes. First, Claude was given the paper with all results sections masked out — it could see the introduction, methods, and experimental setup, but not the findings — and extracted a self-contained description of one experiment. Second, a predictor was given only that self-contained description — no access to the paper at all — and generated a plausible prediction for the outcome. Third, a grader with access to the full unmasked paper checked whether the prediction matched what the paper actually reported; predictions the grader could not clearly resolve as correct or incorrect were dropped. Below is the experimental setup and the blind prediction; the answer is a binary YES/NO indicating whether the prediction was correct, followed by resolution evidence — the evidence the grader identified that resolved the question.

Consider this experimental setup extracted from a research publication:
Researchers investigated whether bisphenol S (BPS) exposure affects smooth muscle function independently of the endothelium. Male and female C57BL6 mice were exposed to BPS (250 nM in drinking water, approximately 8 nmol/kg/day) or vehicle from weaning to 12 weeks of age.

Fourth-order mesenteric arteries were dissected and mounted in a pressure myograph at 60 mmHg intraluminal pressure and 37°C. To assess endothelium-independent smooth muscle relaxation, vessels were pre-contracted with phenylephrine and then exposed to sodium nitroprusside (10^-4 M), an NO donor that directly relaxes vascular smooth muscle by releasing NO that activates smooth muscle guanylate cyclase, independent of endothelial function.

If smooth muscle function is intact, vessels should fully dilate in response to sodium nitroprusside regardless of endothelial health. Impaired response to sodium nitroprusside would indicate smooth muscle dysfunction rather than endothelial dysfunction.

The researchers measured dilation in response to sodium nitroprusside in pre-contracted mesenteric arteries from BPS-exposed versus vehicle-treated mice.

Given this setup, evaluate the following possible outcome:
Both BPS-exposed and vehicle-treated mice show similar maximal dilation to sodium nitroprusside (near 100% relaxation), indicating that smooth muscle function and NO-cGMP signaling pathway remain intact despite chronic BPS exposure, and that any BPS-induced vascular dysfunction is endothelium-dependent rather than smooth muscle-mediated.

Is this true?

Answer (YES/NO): YES